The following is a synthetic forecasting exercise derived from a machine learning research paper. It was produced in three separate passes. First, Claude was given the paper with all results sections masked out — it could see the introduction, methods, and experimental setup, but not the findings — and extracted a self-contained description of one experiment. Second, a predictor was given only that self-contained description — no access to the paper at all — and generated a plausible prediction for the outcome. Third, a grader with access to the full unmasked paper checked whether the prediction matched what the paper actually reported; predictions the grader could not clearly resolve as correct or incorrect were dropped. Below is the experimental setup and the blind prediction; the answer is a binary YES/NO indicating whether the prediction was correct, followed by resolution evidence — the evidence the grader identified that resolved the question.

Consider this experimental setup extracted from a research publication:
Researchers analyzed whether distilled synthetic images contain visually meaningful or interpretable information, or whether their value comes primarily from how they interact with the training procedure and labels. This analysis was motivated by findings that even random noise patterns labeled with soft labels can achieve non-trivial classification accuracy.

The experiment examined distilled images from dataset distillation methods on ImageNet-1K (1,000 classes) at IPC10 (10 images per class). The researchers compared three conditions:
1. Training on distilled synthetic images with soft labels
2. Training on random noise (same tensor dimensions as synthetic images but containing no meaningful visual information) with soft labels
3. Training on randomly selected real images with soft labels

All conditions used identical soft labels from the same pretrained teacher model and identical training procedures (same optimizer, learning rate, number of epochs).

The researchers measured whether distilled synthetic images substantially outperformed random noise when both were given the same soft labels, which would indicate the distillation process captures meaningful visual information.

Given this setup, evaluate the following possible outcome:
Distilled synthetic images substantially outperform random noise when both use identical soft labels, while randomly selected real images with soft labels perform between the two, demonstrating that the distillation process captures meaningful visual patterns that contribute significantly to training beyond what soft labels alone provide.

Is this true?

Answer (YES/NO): NO